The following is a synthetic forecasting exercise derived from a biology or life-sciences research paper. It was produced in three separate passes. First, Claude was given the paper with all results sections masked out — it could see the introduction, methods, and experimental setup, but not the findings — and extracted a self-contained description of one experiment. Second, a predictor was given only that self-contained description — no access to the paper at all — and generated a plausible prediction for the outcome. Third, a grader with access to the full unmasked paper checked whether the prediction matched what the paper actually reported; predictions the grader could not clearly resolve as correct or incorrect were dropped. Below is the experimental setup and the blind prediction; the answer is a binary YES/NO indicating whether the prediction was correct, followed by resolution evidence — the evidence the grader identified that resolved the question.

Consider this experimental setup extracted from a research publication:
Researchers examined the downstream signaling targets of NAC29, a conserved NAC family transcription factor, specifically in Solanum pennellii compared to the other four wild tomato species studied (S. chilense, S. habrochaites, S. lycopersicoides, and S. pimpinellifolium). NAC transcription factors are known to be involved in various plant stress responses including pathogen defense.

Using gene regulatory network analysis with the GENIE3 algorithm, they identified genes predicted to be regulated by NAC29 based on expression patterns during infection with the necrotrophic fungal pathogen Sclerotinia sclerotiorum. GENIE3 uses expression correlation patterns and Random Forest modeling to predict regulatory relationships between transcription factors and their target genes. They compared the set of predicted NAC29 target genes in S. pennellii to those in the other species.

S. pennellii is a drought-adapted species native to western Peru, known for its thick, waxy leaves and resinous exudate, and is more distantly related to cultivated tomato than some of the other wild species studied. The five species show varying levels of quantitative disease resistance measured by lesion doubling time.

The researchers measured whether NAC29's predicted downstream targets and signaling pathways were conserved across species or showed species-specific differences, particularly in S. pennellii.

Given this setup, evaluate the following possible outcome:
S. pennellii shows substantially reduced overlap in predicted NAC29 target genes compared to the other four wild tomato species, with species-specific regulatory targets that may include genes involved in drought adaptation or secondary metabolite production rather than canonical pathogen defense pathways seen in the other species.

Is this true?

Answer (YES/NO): NO